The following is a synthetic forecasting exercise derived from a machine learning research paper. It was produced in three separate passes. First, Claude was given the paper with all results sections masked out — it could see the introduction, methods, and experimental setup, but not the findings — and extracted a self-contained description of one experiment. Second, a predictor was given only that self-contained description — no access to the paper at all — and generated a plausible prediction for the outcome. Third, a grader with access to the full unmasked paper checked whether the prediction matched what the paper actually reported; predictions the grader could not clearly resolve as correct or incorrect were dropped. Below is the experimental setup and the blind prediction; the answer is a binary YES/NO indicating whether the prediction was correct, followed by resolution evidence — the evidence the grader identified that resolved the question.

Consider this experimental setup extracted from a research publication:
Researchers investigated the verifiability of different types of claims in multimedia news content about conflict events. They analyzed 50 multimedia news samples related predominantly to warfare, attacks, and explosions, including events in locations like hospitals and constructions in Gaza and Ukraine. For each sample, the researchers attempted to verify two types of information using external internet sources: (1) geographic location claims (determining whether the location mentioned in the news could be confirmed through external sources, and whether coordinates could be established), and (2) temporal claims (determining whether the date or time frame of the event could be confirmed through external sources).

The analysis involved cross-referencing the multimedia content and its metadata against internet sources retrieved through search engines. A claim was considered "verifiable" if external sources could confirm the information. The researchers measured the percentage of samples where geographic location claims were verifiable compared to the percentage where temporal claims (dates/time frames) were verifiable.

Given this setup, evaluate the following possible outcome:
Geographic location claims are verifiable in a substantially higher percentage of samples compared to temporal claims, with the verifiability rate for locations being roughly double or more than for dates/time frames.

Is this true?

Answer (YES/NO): YES